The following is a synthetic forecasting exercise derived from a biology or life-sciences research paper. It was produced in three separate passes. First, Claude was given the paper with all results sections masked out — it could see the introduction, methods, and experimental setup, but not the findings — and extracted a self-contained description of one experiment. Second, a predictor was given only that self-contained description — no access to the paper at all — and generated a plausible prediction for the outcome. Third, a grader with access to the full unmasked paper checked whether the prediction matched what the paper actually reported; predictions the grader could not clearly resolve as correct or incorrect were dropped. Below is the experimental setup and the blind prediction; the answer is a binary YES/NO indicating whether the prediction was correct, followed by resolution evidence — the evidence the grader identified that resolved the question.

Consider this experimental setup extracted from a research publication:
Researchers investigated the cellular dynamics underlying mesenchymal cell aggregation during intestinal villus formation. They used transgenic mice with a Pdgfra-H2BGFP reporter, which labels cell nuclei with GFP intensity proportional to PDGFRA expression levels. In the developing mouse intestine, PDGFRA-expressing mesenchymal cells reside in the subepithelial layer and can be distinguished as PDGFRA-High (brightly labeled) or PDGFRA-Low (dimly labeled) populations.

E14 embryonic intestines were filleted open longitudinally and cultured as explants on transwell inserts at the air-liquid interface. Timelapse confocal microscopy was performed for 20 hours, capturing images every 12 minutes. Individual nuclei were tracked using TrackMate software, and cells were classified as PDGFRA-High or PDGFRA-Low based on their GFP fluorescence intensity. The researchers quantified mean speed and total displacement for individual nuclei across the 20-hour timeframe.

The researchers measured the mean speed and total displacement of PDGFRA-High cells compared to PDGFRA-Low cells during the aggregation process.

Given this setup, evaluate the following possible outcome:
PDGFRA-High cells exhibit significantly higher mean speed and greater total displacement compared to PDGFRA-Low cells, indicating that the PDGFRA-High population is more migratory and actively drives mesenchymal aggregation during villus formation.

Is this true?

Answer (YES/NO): YES